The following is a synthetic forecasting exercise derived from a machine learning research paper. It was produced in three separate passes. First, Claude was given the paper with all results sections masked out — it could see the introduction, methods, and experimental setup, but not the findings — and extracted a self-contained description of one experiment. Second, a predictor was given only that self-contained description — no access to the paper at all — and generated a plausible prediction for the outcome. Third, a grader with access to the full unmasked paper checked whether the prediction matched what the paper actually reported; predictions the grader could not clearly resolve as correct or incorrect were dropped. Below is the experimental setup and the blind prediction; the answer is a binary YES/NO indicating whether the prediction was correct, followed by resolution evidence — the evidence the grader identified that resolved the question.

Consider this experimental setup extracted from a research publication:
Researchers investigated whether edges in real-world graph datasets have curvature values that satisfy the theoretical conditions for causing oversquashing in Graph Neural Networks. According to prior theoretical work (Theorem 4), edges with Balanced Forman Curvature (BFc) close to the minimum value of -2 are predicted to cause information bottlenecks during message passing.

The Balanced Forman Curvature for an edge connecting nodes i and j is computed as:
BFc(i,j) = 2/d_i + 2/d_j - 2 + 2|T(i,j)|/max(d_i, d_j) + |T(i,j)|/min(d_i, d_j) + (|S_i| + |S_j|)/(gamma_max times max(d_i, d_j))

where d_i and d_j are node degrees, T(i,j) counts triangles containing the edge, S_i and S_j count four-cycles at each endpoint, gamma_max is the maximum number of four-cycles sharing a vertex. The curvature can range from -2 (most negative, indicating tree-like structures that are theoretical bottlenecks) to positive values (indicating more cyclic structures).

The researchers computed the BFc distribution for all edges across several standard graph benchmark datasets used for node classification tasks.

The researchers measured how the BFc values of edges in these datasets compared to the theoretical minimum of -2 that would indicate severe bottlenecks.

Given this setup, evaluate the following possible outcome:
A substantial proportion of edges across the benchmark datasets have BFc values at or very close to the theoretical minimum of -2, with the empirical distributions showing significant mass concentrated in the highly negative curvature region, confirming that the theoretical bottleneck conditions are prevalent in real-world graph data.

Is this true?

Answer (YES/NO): NO